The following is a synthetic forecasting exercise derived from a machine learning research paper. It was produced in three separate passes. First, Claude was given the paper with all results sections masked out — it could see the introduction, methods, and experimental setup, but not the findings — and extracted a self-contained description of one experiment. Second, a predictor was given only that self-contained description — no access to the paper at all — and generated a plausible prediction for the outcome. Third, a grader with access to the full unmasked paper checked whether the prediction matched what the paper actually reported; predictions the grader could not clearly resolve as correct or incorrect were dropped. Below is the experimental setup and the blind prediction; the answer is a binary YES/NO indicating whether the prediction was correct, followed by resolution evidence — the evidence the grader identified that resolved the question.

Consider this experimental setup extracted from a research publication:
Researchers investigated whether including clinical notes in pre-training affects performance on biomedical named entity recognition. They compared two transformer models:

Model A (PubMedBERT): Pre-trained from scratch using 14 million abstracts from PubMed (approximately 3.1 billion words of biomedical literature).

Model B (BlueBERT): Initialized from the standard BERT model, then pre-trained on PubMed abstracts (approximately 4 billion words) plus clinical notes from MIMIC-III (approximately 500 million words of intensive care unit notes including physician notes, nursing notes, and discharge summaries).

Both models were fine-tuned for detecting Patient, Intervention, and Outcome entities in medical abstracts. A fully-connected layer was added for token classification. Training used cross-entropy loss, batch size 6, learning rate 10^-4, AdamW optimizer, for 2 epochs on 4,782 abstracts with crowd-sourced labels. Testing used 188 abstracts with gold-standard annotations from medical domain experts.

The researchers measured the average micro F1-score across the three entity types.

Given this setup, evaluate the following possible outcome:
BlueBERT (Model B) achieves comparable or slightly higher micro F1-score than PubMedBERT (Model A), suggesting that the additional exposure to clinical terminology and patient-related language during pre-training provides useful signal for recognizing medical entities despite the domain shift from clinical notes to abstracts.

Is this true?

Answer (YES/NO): NO